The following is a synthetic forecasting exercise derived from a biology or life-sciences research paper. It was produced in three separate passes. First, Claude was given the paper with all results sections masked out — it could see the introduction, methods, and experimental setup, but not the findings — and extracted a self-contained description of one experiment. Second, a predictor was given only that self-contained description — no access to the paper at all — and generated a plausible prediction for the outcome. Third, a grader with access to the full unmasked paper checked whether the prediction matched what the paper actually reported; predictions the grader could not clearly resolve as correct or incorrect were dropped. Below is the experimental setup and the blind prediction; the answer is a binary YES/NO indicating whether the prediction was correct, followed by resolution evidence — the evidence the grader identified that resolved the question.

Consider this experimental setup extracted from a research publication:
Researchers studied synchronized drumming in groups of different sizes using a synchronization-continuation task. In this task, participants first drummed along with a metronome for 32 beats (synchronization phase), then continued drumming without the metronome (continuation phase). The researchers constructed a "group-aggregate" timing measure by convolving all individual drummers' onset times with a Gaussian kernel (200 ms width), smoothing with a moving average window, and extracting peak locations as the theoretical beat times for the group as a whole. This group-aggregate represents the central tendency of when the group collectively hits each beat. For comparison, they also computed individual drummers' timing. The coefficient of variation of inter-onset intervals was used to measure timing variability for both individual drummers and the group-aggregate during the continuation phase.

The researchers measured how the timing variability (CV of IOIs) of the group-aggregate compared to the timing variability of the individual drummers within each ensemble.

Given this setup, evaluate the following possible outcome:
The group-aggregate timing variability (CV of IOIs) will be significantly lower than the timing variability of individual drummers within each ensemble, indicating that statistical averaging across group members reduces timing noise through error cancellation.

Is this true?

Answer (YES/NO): YES